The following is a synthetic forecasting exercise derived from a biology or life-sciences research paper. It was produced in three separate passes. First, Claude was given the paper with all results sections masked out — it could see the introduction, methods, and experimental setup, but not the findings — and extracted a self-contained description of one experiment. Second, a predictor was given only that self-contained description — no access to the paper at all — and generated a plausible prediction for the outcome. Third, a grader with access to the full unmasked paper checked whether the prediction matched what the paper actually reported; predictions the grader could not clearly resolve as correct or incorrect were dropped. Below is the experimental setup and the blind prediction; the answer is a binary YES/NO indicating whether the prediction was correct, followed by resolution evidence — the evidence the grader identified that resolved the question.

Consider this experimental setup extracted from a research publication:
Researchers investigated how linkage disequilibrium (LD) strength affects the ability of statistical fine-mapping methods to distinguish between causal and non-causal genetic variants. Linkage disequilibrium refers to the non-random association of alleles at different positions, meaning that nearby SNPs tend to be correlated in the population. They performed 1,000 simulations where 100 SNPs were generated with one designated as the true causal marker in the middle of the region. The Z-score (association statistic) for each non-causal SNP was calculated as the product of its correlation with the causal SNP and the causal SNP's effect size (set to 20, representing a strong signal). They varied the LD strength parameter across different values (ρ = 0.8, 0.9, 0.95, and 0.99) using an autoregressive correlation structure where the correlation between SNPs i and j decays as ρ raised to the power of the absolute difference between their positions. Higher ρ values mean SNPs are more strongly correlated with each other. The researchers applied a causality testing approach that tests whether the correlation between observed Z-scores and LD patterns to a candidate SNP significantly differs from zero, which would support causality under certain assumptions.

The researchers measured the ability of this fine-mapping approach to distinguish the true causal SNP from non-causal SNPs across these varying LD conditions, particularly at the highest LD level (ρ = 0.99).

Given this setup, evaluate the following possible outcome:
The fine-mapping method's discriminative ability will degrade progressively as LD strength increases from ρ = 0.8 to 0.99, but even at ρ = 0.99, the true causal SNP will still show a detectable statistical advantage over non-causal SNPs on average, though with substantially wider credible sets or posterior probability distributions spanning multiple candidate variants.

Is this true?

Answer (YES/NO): NO